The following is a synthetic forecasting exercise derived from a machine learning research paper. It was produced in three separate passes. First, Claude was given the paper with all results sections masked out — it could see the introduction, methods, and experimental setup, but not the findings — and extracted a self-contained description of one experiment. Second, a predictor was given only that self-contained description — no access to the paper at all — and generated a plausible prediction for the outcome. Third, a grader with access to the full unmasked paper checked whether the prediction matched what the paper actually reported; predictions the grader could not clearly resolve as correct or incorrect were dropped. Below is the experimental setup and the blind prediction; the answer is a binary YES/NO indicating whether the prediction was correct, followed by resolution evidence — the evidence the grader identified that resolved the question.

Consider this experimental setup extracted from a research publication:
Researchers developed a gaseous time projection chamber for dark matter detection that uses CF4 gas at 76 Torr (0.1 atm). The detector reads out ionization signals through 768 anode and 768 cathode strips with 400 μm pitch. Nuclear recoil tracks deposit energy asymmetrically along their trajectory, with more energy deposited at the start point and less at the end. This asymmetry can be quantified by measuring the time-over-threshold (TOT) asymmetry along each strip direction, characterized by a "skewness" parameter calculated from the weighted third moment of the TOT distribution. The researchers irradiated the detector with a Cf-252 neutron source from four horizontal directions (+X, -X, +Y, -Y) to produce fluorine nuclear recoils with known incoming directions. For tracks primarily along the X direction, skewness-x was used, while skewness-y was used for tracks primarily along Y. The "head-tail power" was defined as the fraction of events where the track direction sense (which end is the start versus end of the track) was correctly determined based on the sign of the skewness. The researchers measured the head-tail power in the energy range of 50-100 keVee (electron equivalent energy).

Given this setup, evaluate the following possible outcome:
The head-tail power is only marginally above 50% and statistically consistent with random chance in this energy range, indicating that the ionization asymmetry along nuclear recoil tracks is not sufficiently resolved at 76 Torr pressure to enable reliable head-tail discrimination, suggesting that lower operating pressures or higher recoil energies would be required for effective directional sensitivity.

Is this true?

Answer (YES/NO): NO